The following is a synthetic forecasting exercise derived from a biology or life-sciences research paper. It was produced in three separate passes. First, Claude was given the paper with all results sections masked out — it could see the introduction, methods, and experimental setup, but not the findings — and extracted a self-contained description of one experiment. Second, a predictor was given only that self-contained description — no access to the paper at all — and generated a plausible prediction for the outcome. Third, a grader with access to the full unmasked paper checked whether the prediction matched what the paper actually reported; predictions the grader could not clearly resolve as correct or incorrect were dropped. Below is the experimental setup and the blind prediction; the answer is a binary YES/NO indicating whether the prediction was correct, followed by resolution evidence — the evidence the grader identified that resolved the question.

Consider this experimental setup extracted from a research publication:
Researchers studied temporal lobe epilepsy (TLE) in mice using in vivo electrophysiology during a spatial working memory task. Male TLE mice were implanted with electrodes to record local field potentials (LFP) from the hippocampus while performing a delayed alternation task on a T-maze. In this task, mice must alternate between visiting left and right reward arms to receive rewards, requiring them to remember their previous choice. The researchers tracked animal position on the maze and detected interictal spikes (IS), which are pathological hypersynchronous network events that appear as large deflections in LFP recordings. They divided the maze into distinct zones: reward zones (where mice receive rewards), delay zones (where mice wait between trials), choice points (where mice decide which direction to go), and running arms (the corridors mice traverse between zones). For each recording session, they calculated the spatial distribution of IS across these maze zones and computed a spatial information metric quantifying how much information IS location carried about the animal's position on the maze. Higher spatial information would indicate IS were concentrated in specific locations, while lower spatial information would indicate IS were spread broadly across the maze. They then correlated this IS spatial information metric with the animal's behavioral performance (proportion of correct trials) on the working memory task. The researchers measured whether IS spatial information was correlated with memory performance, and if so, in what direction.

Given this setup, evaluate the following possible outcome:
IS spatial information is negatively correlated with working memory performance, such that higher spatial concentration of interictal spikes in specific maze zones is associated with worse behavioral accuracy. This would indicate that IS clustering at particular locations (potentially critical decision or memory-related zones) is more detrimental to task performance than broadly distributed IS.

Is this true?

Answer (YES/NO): NO